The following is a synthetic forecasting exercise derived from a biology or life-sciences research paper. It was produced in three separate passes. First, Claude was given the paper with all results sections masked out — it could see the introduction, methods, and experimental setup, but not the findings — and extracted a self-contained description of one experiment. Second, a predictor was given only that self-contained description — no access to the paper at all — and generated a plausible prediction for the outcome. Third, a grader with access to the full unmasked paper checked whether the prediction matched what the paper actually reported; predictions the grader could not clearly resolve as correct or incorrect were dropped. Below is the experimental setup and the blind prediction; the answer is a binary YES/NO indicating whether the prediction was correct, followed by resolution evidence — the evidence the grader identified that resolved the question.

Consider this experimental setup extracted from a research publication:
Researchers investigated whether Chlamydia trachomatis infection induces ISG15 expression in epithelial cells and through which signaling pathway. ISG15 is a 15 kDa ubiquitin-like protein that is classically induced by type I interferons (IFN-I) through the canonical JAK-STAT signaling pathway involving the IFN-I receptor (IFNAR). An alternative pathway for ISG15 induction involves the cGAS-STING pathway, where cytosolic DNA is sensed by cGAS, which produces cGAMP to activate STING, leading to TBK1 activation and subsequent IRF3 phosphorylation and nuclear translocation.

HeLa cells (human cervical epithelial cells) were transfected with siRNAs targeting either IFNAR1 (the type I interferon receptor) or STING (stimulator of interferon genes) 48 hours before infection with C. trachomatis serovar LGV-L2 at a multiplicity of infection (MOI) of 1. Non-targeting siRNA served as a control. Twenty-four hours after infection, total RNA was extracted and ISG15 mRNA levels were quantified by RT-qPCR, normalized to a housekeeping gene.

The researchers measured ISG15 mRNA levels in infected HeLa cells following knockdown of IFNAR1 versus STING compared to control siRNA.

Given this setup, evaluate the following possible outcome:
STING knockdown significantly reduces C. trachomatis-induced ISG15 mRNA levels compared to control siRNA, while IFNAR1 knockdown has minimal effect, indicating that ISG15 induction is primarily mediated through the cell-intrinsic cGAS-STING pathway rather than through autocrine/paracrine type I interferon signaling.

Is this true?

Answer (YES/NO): YES